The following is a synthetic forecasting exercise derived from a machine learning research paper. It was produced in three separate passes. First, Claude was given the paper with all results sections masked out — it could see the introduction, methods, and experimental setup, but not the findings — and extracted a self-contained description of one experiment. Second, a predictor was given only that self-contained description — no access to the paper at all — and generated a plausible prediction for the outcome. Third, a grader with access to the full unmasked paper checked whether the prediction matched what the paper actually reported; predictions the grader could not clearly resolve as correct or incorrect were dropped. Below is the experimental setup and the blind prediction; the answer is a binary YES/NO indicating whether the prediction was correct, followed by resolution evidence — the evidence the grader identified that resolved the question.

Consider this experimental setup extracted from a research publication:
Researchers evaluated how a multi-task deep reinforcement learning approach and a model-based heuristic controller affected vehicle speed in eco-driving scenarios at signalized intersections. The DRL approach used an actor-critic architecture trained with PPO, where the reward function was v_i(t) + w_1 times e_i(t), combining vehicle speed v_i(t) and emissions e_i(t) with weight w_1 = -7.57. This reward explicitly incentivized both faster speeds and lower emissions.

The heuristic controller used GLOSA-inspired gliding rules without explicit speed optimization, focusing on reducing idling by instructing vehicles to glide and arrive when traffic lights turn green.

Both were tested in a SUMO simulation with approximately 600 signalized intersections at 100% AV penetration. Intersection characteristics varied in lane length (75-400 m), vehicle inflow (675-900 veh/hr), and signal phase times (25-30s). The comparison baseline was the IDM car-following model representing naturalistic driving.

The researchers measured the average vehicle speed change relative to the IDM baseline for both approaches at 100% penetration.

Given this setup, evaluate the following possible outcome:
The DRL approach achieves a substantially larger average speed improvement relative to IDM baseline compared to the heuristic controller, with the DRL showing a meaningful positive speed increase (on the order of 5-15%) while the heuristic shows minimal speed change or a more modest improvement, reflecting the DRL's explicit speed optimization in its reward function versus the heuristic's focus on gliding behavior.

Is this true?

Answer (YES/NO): NO